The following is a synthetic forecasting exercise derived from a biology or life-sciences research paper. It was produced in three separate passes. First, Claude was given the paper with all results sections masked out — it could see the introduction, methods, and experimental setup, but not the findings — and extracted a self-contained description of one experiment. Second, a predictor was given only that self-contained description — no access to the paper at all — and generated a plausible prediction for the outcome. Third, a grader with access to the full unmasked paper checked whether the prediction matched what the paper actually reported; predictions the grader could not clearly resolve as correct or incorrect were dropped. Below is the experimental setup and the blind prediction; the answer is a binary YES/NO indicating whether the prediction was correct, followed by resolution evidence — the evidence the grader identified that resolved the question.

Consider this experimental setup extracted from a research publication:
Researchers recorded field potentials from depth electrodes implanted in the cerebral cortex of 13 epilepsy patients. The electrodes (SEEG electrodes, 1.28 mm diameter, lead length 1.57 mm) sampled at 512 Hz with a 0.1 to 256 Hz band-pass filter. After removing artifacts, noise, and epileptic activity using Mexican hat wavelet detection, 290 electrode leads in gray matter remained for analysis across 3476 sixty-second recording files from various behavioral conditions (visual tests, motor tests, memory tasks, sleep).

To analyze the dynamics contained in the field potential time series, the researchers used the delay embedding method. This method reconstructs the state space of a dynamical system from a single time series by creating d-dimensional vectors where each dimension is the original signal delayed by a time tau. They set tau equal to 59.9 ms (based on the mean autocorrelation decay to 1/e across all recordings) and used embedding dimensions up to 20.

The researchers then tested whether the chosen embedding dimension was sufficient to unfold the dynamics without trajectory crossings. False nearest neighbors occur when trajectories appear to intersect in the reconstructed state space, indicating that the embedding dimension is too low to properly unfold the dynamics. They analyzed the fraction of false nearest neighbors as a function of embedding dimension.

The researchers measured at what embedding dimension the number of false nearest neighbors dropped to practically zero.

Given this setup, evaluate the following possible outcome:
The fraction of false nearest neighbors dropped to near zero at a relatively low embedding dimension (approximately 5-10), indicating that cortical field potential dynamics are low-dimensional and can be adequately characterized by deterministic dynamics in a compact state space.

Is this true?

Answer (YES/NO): NO